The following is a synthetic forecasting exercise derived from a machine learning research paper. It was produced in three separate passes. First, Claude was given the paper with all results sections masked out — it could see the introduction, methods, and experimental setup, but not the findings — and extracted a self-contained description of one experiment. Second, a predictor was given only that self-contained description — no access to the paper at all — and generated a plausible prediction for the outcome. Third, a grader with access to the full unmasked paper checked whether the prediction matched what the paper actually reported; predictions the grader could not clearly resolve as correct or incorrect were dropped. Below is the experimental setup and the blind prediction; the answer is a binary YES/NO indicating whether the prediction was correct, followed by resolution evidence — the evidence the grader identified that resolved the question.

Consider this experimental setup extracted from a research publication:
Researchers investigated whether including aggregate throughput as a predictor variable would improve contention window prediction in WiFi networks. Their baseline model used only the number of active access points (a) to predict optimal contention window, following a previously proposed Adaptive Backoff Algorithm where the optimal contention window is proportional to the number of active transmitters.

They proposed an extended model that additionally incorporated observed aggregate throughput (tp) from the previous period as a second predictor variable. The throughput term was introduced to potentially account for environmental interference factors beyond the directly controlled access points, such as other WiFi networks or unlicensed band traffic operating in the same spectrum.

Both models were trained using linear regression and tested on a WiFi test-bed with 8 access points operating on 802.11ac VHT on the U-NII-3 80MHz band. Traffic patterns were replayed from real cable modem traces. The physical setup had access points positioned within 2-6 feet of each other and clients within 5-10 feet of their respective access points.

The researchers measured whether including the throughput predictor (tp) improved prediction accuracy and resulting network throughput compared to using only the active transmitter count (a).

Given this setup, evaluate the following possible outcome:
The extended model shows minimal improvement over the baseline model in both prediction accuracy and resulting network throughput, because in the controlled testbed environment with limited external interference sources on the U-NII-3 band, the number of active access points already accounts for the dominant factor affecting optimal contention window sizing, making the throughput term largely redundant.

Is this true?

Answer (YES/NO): NO